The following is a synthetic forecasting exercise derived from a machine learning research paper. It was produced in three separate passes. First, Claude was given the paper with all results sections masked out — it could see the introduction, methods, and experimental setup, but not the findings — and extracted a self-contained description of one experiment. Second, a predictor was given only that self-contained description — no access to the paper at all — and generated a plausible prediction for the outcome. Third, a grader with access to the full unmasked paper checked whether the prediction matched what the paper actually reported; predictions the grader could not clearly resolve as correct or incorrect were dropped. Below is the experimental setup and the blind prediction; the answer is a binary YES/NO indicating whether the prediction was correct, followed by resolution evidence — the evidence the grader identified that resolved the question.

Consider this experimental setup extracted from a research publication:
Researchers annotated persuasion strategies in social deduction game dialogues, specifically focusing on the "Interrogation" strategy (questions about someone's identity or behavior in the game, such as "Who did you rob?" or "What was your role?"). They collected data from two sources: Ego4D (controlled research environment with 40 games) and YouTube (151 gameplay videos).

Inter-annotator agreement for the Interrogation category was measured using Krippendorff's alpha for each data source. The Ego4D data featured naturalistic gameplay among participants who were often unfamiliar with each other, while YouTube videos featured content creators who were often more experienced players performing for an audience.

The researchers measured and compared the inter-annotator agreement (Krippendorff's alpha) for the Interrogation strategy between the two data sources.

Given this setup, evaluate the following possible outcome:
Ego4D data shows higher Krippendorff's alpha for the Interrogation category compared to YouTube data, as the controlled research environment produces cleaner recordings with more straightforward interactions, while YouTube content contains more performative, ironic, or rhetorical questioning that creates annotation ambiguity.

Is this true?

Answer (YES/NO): NO